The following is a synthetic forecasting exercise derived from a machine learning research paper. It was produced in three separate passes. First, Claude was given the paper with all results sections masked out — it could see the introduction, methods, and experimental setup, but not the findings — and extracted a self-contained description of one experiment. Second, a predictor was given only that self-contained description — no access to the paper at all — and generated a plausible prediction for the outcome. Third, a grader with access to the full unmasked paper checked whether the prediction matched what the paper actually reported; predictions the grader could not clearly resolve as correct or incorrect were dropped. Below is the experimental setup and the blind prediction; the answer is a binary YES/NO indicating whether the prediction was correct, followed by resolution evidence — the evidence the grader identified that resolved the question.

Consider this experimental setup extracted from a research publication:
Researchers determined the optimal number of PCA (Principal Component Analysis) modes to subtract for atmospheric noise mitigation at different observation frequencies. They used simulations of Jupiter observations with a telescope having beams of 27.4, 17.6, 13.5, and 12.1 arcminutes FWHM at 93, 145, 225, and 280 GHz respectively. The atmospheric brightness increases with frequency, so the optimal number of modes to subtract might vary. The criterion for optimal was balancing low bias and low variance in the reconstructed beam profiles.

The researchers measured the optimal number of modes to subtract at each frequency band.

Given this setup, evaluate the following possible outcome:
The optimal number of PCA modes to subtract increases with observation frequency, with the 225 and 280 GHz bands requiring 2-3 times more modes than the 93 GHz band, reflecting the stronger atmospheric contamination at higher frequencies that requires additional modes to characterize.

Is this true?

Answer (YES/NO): NO